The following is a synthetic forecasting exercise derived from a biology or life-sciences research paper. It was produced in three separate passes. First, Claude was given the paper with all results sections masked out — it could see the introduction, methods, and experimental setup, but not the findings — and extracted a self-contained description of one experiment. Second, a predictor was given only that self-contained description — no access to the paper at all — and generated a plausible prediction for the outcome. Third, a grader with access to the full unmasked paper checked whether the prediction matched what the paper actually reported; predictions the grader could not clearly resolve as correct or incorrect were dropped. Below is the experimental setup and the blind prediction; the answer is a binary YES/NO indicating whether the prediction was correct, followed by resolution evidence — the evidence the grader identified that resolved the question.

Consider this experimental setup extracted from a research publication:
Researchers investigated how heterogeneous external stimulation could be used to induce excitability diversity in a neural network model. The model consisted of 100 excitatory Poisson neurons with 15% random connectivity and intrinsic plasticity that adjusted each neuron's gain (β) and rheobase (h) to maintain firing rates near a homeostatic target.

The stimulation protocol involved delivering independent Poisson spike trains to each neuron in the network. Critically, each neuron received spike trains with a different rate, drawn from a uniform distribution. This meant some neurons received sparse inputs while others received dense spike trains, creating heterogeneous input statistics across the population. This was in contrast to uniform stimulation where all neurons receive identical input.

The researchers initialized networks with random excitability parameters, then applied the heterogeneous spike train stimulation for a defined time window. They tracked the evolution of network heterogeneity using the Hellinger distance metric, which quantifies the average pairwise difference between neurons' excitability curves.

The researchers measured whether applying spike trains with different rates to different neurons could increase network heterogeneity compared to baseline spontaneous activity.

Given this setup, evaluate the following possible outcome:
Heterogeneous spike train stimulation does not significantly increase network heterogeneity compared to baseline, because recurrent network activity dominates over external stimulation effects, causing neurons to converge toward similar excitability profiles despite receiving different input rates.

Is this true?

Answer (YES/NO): NO